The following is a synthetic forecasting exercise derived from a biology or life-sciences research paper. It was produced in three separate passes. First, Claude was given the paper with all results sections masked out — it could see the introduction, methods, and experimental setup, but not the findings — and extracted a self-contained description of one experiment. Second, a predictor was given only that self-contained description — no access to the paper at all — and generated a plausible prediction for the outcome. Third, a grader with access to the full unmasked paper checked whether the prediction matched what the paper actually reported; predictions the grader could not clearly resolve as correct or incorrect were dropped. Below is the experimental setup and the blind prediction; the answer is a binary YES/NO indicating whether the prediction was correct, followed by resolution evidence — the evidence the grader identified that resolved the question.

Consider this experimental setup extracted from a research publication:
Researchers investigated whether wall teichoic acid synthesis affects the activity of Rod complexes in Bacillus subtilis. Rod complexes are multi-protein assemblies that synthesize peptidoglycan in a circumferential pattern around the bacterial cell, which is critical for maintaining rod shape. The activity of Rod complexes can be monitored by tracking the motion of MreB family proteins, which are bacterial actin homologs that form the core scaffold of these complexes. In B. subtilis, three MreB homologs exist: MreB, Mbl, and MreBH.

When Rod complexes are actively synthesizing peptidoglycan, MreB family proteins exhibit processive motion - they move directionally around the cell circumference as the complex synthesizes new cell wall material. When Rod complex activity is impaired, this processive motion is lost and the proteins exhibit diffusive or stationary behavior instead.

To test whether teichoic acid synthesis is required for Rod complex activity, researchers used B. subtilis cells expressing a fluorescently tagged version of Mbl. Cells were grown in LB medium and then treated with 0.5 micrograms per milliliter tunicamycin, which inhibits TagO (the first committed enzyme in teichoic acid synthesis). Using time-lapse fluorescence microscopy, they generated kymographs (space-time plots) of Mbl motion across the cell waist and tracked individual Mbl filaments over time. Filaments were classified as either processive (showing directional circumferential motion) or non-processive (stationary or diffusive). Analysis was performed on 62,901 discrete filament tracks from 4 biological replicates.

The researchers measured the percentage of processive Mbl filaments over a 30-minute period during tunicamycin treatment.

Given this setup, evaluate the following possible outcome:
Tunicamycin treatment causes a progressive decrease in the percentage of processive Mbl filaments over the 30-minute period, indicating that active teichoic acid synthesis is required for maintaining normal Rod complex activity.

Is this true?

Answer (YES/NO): NO